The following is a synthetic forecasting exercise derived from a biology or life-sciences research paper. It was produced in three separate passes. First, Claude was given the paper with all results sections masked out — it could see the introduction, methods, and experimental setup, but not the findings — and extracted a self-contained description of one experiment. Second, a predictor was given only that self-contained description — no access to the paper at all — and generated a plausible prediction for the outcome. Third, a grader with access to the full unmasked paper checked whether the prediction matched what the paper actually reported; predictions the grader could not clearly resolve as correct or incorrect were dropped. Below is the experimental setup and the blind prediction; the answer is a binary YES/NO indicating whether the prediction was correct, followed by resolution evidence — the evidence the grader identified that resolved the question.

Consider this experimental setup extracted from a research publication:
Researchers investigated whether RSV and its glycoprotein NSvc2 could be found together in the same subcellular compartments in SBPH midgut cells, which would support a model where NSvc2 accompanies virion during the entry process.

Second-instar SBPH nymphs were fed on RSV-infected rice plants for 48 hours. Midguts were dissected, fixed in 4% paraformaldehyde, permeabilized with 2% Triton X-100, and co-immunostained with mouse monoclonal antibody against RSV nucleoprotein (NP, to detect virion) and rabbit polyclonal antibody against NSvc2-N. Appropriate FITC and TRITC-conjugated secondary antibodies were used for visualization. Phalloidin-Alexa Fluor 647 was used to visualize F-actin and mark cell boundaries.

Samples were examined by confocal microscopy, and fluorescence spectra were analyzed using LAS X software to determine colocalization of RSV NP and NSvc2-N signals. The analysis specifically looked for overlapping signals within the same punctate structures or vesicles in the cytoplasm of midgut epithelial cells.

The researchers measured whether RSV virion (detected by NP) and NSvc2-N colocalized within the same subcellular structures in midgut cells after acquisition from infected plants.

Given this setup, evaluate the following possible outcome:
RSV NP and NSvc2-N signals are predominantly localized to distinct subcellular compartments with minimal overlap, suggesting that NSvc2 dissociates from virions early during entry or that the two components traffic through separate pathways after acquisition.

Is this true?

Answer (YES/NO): NO